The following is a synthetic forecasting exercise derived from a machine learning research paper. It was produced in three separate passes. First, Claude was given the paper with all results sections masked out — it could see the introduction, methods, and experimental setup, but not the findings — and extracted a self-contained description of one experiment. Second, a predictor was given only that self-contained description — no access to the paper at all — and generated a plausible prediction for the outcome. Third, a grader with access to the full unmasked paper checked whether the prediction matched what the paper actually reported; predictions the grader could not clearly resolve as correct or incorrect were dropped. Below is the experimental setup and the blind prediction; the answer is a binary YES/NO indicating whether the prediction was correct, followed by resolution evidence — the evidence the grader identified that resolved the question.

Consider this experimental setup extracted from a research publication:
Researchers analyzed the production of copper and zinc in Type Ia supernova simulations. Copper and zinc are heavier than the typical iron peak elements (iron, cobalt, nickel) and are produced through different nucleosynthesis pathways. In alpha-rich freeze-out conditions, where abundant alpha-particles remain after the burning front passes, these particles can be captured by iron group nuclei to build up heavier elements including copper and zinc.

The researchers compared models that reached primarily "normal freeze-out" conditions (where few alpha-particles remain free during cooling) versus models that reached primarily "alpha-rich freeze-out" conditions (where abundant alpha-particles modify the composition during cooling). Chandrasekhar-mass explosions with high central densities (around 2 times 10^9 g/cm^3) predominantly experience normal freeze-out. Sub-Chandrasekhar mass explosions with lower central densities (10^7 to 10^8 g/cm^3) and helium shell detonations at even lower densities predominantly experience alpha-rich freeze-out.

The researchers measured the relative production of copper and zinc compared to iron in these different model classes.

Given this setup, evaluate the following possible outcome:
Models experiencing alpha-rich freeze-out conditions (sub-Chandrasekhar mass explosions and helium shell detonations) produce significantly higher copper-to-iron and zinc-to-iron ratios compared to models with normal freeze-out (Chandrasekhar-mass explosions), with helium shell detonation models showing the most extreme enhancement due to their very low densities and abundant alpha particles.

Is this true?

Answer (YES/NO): NO